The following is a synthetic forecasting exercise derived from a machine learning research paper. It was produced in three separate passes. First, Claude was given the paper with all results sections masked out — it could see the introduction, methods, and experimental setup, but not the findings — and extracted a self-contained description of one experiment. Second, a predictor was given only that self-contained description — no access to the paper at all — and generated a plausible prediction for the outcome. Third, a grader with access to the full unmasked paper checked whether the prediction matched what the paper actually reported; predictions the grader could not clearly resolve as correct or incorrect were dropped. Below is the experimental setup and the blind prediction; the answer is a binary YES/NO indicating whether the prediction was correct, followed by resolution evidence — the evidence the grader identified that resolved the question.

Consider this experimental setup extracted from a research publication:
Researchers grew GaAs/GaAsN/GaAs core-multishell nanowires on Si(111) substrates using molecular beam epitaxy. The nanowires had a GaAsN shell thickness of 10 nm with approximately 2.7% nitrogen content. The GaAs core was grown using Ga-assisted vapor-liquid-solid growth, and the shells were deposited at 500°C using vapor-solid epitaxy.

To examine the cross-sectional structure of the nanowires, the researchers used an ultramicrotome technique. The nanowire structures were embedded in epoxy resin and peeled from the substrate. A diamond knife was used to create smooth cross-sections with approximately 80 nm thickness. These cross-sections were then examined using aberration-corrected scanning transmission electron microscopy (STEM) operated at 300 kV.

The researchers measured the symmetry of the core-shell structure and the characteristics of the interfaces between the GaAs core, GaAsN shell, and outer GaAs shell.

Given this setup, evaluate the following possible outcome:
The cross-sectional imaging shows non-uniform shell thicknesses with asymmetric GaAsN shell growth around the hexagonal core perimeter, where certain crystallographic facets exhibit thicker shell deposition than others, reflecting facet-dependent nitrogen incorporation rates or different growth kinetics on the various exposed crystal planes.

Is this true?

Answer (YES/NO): NO